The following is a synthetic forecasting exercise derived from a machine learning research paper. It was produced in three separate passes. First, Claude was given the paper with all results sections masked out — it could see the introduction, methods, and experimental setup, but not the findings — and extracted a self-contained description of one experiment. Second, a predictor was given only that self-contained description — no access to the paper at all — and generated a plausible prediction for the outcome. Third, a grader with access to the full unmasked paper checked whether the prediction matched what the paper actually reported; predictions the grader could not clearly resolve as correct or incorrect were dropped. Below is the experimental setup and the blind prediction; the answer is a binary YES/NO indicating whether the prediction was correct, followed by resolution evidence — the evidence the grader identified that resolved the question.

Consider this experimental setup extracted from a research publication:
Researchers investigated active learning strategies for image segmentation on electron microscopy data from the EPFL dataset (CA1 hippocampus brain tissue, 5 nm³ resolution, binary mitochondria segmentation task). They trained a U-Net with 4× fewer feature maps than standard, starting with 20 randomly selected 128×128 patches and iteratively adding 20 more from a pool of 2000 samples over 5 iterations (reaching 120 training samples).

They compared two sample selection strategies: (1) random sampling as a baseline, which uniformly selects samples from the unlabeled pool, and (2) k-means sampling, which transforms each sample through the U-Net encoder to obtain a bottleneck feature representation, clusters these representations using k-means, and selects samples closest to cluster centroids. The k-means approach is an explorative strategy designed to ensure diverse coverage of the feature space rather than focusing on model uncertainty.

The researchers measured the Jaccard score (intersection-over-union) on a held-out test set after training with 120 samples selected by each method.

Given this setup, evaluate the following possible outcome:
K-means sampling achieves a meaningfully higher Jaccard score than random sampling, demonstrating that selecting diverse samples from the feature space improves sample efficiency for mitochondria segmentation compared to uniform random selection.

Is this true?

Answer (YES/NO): NO